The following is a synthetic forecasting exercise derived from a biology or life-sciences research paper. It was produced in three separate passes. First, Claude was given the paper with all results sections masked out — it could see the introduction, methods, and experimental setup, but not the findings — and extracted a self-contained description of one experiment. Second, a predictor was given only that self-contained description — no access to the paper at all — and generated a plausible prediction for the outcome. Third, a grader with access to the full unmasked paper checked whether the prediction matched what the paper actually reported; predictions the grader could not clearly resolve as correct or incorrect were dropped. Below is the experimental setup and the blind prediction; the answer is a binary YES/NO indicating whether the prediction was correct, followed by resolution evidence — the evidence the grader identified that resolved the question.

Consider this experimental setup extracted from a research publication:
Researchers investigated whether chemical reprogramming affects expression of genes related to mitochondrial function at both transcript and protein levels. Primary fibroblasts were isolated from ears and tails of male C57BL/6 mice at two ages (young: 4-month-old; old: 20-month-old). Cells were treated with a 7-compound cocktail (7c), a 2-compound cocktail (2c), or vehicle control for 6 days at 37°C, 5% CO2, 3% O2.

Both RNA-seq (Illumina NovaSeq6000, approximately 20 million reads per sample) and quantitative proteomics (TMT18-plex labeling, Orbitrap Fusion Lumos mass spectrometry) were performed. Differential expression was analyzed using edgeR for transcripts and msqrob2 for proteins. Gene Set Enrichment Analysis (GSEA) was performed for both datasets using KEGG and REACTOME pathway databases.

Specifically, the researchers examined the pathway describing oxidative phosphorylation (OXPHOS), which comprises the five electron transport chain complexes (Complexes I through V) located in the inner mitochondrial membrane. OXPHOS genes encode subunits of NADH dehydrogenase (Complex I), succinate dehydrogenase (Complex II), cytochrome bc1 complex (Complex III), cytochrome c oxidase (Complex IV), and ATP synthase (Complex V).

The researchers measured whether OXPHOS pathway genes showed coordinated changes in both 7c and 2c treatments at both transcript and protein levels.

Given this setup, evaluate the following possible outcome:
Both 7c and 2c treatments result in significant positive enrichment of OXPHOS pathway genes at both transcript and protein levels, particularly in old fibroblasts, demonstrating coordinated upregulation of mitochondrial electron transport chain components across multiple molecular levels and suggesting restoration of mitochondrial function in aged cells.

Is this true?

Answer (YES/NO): NO